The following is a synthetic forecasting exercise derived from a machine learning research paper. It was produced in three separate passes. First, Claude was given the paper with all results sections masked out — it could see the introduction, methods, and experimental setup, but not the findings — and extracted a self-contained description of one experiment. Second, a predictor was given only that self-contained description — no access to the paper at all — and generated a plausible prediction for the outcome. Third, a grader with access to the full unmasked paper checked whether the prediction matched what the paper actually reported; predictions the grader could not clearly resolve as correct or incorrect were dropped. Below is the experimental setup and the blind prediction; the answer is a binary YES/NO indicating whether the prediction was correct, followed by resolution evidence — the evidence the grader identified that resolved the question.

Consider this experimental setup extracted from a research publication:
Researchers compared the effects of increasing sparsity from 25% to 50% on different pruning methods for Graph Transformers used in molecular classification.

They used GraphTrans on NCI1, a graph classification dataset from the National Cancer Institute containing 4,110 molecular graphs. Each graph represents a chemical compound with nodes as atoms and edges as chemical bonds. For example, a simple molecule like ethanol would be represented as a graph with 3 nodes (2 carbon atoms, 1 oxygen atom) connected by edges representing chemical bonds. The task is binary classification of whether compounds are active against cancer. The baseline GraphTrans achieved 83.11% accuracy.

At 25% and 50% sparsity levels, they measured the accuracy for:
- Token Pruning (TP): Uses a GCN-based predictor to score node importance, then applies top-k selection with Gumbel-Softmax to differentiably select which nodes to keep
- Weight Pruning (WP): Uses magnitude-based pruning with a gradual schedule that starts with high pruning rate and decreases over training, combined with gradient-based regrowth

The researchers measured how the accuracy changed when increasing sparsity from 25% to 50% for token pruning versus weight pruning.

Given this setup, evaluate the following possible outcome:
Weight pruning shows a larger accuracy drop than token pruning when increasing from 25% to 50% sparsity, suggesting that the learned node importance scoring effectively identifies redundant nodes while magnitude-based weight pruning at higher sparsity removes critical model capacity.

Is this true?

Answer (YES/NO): YES